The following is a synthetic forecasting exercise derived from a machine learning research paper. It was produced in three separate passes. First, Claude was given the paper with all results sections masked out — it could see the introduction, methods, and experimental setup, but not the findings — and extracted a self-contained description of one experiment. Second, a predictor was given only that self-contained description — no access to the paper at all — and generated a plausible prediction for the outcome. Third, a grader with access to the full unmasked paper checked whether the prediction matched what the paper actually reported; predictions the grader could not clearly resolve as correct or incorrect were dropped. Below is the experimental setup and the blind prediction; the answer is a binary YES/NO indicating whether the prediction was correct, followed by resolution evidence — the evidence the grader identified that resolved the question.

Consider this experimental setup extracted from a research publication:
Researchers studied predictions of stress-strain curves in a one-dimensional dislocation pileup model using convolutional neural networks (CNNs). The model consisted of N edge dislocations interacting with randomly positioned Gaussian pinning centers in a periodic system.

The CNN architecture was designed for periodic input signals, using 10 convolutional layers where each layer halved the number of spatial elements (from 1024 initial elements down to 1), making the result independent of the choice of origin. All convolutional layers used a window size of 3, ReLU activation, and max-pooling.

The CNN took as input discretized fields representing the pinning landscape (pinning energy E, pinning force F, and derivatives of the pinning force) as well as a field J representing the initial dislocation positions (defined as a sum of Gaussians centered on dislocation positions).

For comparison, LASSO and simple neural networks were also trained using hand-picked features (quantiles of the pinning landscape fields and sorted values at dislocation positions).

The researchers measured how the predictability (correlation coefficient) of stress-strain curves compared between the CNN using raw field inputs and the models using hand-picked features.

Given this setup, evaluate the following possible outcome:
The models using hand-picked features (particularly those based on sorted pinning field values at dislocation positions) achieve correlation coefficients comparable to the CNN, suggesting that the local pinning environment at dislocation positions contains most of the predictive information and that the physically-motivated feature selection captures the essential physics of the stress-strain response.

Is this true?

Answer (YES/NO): NO